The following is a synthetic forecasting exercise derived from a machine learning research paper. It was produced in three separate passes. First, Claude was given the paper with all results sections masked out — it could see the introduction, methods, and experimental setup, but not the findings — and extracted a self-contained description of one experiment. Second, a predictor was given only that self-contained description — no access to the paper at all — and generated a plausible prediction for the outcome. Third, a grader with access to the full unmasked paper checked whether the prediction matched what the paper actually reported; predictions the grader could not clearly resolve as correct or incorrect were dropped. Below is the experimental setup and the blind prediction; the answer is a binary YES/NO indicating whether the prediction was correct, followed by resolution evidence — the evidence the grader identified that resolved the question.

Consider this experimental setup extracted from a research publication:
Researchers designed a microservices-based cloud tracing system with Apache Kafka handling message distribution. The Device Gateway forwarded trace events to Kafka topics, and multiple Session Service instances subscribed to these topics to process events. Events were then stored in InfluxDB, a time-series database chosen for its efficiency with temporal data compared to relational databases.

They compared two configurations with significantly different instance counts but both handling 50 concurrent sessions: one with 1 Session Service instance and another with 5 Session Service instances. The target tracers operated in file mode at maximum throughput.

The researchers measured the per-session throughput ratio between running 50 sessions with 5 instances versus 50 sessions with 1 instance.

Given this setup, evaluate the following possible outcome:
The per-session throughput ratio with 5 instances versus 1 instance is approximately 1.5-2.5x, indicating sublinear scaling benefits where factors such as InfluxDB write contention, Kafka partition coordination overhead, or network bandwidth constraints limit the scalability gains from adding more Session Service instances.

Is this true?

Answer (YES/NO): NO